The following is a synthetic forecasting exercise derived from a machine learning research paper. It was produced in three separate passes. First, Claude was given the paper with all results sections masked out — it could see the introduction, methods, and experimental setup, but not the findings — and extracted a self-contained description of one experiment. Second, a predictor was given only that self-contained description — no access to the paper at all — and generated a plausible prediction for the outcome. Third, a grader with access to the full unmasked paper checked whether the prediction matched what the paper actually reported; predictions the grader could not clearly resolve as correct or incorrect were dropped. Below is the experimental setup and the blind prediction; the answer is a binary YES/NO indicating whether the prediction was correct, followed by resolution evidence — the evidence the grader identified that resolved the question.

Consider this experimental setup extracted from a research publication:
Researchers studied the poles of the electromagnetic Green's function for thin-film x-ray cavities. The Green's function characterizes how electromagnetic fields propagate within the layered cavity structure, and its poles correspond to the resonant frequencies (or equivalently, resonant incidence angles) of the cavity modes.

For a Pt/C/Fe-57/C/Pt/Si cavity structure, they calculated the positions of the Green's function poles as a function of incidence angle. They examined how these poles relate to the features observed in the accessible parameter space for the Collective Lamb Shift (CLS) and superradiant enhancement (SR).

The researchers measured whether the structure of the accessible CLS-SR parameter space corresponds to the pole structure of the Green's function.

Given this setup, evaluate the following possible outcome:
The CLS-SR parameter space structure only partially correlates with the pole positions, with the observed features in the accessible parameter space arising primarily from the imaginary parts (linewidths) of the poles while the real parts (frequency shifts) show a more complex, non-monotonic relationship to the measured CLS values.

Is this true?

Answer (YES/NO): NO